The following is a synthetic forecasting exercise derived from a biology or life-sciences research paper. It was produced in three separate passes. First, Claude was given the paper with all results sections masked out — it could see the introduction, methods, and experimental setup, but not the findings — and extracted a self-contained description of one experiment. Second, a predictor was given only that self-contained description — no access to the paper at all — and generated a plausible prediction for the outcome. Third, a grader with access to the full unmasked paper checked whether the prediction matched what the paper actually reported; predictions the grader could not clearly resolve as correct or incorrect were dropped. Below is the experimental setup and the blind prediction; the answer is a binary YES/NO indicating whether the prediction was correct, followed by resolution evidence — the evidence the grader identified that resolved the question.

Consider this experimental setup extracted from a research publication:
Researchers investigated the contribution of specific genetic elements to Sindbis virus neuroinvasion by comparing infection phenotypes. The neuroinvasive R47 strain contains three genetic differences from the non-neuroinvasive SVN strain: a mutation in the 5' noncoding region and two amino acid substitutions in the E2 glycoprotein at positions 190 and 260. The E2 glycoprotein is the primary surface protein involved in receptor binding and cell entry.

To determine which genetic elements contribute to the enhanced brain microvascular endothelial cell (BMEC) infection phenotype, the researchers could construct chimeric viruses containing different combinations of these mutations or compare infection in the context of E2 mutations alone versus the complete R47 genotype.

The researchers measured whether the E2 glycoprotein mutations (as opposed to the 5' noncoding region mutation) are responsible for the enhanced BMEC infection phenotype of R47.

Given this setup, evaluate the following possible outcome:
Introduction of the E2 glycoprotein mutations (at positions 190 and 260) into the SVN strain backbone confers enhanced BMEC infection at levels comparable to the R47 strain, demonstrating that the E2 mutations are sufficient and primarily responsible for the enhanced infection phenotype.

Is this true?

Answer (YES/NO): YES